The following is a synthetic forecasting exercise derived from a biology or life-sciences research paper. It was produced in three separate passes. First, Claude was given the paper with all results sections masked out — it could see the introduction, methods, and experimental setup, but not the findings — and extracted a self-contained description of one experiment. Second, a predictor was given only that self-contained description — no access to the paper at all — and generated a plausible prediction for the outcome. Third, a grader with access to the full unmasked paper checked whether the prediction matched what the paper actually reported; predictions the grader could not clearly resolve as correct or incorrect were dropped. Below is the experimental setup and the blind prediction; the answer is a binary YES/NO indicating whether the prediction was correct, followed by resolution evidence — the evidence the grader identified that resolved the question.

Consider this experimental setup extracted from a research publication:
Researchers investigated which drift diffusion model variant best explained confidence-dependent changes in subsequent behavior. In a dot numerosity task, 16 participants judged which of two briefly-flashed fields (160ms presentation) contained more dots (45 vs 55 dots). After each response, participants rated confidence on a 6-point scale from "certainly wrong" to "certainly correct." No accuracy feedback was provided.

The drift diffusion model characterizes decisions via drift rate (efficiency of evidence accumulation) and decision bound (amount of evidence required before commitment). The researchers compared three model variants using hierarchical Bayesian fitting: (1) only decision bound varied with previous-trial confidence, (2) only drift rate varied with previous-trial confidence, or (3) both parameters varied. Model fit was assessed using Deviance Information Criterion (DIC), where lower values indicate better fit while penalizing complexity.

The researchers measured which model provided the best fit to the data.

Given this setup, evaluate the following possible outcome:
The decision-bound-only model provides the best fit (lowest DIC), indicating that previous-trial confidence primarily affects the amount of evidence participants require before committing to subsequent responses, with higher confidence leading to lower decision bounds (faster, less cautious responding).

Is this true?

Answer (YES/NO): NO